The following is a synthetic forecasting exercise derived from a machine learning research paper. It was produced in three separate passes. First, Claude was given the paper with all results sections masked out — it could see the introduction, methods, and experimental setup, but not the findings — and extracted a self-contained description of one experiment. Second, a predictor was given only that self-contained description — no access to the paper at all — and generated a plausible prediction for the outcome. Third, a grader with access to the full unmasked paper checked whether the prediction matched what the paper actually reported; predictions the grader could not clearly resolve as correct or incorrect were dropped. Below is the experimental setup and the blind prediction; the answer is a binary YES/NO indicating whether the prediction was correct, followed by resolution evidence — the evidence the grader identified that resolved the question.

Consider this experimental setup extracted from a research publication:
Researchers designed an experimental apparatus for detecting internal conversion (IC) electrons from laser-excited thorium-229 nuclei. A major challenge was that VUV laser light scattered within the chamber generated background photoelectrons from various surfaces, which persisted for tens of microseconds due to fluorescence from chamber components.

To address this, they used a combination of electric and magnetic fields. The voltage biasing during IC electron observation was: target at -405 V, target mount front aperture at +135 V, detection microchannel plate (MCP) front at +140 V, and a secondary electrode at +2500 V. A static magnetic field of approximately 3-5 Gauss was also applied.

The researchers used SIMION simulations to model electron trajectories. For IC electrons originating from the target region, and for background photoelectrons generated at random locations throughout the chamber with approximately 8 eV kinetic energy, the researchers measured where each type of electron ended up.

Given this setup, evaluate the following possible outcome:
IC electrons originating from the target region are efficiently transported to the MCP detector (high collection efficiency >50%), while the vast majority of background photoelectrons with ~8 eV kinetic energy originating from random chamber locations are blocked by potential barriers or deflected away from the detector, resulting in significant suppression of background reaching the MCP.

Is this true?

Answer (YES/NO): YES